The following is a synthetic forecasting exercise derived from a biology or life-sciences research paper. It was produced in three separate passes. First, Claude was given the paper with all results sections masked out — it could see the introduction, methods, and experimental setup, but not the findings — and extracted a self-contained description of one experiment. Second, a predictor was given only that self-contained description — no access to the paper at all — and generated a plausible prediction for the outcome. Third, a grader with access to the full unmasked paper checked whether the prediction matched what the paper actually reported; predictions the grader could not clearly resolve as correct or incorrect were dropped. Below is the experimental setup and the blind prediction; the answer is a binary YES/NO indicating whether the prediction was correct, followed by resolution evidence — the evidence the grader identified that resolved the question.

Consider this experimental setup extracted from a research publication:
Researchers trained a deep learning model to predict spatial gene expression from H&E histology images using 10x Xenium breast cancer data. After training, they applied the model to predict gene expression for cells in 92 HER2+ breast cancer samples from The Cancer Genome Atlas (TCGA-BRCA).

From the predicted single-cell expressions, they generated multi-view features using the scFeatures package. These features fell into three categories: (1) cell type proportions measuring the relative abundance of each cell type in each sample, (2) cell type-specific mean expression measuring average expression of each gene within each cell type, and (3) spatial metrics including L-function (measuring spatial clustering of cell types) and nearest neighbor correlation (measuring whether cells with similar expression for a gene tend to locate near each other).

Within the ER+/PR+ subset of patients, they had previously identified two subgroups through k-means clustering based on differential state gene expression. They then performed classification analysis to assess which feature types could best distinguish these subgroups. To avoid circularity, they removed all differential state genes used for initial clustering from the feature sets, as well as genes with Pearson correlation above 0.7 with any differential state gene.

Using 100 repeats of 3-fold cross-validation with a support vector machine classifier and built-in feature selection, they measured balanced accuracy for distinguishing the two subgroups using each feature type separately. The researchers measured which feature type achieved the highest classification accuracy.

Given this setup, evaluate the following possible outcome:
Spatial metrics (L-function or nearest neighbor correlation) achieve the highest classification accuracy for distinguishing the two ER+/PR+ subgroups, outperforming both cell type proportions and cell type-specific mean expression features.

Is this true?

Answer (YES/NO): NO